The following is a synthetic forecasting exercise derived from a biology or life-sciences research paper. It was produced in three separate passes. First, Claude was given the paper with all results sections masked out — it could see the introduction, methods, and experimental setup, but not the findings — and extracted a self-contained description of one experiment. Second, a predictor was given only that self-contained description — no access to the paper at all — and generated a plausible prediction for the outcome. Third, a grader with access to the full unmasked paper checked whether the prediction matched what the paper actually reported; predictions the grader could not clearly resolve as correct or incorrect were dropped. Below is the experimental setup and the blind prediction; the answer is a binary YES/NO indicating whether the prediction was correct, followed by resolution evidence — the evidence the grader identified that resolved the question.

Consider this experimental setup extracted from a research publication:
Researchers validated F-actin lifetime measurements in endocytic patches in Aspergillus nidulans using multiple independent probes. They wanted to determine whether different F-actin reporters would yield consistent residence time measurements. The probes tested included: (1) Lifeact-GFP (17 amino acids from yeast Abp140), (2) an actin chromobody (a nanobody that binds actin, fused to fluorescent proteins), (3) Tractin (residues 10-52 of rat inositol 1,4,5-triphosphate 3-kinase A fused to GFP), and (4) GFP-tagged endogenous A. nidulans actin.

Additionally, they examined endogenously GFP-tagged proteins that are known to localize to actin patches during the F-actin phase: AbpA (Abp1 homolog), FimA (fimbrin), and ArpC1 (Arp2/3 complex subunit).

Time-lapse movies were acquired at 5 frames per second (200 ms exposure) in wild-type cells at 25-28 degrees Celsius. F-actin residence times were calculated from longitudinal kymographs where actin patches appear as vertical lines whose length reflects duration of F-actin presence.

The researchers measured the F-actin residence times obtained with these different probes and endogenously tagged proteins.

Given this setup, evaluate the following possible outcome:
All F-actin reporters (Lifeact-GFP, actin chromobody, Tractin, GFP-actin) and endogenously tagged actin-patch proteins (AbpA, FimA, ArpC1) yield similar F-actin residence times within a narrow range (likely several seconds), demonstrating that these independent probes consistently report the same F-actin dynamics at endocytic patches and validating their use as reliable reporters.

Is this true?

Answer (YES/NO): YES